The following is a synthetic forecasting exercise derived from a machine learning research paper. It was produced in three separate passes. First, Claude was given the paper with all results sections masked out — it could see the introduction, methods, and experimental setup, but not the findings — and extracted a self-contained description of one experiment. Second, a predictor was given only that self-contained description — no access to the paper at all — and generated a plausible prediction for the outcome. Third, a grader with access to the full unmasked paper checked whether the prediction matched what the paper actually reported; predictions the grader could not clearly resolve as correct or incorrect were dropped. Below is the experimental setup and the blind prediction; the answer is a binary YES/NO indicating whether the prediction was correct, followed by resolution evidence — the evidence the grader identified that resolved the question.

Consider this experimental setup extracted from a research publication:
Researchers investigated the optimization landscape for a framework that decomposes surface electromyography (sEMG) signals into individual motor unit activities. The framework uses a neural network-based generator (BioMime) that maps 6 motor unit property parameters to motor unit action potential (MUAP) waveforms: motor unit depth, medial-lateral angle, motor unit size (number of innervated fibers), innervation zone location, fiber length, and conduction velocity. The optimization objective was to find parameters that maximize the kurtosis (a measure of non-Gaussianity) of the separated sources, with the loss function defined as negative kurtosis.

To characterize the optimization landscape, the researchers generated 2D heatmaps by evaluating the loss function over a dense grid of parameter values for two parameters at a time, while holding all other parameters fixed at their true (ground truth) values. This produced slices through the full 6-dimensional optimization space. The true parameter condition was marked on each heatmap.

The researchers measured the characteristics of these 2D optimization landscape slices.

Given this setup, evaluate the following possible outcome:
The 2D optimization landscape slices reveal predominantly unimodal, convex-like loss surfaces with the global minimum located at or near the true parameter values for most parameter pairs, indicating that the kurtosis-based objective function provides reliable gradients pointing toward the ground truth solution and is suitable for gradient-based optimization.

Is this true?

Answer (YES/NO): NO